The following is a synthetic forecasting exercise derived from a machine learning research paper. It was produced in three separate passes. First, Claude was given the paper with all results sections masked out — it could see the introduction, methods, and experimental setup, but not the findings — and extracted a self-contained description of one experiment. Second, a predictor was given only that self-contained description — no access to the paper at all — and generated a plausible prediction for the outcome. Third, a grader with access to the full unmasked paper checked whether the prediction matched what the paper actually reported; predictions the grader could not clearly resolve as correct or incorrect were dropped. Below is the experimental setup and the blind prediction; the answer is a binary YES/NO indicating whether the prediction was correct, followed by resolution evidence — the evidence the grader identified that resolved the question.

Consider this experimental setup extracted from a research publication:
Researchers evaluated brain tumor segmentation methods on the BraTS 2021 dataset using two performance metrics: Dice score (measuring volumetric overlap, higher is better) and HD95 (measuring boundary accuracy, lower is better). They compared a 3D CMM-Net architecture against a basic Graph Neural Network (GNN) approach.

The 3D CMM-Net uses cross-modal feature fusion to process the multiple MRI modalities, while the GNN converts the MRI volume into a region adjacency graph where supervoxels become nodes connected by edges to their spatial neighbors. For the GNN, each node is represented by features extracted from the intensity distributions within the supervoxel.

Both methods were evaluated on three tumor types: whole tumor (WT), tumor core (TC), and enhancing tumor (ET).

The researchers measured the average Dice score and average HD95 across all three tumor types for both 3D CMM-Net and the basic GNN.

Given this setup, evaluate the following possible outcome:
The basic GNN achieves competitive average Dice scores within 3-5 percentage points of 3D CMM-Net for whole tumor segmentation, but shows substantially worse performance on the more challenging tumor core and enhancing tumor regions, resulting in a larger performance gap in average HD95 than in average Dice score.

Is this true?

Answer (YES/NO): NO